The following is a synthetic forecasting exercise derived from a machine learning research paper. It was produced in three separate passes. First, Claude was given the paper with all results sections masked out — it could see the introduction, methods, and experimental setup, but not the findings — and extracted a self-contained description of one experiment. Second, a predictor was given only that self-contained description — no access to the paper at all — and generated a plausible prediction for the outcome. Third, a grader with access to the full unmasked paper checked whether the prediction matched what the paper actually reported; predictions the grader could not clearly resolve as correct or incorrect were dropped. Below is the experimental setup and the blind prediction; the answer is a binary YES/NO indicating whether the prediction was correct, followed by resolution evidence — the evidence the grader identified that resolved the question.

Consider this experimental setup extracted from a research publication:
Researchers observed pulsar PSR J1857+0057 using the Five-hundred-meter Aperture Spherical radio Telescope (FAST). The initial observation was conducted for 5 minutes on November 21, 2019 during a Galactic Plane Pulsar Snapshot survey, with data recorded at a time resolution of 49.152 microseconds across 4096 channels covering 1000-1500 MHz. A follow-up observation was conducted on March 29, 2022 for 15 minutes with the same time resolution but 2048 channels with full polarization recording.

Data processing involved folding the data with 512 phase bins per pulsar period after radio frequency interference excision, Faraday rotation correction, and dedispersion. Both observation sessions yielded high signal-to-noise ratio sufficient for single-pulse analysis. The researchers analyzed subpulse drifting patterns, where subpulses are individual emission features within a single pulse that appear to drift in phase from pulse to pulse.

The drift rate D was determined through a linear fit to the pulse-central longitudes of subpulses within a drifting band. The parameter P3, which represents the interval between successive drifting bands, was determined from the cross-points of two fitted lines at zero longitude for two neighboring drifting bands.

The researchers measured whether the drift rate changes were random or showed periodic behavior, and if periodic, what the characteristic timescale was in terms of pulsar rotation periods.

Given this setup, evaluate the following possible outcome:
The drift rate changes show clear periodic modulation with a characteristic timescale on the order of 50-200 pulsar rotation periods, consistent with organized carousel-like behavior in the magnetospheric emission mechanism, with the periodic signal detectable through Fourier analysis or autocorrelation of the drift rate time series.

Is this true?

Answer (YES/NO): NO